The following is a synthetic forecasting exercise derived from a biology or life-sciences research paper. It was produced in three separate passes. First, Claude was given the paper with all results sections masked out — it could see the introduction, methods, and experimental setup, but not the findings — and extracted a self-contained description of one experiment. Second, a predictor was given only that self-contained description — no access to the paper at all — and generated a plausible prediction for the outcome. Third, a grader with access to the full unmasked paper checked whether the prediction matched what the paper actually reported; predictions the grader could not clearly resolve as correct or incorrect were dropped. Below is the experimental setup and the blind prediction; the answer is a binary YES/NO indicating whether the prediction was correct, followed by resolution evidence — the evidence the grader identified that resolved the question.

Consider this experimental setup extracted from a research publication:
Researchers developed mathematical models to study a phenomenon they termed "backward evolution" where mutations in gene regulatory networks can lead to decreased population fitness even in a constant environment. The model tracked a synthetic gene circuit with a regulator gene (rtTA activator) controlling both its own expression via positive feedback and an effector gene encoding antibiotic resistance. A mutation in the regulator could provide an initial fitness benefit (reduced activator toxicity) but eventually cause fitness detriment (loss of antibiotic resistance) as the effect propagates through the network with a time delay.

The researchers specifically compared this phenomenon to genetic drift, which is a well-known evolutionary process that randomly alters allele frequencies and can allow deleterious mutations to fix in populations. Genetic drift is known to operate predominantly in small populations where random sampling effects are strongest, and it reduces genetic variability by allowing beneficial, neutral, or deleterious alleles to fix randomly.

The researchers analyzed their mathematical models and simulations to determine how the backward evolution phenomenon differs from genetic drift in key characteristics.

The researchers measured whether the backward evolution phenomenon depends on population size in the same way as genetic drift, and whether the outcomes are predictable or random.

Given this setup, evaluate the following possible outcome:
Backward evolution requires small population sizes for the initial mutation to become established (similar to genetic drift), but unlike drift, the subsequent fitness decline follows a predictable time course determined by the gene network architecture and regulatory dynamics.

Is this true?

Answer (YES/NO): NO